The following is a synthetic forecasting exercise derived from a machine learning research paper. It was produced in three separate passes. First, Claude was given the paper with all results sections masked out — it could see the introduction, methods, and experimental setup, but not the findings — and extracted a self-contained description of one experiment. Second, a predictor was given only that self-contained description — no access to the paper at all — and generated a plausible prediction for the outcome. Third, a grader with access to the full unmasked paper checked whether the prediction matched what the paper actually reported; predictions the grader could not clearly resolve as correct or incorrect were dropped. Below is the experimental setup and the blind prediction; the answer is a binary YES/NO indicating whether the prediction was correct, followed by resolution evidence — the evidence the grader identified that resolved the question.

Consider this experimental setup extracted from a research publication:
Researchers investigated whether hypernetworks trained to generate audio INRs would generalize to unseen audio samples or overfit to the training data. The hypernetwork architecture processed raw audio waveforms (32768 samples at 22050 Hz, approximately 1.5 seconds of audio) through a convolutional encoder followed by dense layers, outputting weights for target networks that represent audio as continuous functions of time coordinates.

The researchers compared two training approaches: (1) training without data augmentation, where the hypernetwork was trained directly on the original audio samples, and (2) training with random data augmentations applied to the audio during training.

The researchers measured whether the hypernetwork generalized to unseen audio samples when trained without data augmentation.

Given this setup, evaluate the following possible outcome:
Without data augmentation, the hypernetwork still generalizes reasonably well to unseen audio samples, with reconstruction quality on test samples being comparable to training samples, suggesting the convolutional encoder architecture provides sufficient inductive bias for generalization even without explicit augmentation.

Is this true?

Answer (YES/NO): NO